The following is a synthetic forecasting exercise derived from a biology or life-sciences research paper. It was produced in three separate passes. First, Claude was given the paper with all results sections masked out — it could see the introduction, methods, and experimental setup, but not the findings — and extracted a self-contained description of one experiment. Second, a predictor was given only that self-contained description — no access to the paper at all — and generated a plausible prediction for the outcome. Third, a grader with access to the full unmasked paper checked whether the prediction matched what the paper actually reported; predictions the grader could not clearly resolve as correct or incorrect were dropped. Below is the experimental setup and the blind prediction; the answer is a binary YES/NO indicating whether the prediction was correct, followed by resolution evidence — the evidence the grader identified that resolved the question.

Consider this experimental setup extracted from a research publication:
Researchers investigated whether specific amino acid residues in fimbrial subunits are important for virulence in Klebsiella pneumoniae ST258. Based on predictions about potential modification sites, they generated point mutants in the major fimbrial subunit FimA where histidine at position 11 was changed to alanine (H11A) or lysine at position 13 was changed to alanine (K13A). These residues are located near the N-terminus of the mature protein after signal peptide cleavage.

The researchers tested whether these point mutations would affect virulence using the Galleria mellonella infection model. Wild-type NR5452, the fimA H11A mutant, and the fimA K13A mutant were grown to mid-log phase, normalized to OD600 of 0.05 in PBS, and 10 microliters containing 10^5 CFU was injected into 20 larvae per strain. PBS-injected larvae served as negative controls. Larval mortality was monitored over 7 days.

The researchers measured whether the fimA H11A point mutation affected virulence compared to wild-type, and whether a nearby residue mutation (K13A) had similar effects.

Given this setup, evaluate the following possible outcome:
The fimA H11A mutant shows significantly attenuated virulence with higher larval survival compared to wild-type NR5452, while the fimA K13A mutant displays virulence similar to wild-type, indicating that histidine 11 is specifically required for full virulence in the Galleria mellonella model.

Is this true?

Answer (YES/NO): NO